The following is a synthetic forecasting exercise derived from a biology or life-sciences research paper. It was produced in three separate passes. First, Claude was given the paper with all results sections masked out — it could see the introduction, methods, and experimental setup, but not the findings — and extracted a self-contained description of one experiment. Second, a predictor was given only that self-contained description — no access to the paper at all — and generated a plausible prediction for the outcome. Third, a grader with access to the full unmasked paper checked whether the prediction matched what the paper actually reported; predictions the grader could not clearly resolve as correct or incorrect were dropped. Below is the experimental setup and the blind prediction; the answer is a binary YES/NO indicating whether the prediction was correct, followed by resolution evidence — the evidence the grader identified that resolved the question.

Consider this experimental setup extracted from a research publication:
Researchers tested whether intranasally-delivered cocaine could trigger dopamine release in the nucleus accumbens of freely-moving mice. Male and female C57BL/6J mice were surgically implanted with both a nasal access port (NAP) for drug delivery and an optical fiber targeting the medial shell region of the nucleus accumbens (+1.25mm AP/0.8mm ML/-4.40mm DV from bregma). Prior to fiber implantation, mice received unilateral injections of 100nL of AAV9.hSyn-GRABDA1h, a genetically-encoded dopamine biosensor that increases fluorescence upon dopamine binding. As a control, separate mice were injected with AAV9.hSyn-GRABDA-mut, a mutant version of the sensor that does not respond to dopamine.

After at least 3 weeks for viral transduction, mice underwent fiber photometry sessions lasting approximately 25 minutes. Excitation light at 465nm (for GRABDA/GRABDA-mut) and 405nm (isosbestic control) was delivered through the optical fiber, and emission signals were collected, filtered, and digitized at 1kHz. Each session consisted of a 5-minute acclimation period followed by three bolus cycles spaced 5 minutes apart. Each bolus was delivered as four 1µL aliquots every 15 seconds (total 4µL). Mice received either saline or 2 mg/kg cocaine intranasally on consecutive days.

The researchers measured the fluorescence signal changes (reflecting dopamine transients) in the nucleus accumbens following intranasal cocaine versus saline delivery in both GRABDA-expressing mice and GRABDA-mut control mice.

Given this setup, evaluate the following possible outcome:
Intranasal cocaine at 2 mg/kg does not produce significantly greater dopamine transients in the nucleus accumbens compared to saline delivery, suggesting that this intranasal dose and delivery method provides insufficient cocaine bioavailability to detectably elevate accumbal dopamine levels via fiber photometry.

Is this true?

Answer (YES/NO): NO